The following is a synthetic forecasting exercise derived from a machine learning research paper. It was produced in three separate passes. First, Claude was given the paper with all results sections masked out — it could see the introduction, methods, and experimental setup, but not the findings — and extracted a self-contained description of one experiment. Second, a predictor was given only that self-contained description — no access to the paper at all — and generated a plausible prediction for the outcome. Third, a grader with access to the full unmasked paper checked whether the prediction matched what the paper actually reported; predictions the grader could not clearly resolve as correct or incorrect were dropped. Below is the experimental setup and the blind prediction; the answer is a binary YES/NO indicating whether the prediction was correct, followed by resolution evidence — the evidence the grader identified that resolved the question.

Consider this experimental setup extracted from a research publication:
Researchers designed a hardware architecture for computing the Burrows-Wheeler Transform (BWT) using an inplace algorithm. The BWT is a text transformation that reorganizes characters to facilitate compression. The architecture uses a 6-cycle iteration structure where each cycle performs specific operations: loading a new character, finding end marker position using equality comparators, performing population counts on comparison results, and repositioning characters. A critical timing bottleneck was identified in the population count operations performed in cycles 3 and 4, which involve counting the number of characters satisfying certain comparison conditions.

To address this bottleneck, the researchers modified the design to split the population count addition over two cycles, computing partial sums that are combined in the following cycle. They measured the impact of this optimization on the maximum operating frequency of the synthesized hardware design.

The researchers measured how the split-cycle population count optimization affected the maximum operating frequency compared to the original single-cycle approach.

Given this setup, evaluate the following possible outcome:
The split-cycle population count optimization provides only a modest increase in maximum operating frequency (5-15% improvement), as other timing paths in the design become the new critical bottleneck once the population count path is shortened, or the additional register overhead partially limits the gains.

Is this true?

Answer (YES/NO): NO